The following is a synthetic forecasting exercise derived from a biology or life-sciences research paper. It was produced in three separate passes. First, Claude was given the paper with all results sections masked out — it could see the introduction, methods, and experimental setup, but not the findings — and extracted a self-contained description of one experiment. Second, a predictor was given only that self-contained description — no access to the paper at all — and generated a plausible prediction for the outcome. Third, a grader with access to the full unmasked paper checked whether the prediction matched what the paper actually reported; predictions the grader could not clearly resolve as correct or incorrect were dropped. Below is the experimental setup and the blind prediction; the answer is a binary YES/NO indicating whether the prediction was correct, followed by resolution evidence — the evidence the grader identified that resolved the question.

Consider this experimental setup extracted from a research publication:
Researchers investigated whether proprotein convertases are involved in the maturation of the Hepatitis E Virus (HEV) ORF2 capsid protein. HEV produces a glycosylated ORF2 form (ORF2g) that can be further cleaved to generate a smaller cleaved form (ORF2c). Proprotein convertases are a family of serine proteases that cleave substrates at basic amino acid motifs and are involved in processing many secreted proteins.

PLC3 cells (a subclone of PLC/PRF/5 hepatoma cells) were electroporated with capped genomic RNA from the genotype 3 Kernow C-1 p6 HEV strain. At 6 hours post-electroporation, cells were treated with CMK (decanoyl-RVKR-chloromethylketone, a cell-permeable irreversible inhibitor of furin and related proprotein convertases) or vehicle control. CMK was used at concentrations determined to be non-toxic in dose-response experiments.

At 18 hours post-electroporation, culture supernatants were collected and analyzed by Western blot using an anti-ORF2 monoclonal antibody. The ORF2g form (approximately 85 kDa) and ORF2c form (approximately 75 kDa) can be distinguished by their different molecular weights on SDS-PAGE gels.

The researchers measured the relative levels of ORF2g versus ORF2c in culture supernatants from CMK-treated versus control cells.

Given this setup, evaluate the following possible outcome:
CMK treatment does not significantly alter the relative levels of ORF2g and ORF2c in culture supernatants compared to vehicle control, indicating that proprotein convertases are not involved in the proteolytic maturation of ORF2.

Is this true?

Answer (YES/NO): NO